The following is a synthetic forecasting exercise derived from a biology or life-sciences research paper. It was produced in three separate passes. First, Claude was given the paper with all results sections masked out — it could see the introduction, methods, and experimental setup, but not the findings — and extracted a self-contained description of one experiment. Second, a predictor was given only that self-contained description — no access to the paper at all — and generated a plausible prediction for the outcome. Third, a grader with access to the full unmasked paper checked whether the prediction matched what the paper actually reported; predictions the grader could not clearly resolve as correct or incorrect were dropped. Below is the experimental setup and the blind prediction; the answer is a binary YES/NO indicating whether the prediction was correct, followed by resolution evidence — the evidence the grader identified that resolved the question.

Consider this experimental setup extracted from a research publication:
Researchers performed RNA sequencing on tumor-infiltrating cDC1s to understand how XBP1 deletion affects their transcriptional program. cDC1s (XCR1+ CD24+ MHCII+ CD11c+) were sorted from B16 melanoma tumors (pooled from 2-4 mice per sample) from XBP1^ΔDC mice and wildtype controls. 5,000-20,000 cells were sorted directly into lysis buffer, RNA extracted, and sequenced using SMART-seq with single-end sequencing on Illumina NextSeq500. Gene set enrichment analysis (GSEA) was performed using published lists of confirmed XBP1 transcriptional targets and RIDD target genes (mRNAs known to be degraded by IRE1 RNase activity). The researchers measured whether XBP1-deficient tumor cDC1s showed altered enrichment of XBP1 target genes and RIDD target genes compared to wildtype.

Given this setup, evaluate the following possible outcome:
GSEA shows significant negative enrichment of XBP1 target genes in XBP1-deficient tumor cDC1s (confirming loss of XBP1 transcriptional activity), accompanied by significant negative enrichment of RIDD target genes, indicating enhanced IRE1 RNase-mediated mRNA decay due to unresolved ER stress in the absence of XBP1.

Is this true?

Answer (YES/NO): YES